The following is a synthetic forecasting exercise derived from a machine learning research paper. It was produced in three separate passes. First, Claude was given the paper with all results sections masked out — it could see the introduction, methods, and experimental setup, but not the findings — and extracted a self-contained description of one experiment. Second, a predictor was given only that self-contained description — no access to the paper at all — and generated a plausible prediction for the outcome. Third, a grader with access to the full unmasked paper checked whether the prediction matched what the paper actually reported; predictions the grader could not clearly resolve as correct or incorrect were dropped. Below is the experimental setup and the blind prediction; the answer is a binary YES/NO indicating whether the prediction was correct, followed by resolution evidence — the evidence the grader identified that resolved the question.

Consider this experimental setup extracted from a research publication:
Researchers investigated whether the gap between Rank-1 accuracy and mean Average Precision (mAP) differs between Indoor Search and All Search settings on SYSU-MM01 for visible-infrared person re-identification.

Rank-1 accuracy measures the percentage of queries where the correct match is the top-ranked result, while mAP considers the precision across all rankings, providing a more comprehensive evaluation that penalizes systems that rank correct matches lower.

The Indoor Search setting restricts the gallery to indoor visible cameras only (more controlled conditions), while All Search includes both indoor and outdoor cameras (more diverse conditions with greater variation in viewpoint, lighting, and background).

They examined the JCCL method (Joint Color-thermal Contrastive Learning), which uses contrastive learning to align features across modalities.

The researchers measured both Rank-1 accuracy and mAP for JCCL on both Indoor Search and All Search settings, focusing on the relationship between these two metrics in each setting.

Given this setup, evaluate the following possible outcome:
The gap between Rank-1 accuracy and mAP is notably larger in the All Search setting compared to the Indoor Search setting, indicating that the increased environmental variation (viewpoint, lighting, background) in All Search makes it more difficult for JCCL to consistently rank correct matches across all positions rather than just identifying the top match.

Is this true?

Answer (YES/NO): NO